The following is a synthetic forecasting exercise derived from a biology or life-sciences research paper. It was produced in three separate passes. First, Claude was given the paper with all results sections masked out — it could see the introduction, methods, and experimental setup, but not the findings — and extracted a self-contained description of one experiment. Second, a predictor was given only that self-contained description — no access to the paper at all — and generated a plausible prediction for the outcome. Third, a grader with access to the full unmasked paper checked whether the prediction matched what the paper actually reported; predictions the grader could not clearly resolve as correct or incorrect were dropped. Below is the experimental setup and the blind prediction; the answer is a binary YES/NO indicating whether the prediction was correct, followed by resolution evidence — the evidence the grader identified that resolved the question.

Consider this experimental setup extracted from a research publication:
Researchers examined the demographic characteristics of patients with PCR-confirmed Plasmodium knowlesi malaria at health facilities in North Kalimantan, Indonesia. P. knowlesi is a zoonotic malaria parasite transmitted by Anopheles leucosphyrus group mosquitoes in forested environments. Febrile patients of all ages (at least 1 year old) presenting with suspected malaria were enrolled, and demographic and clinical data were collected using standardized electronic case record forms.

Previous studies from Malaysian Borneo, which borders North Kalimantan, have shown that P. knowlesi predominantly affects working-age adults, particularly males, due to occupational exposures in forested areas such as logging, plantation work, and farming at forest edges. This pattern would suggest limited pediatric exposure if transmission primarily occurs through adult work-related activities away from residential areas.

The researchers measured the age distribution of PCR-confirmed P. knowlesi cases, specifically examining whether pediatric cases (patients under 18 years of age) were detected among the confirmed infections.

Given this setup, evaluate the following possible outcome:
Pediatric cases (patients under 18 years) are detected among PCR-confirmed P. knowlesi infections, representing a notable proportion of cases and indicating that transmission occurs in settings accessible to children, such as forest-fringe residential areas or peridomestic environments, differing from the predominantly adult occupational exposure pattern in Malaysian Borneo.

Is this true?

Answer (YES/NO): NO